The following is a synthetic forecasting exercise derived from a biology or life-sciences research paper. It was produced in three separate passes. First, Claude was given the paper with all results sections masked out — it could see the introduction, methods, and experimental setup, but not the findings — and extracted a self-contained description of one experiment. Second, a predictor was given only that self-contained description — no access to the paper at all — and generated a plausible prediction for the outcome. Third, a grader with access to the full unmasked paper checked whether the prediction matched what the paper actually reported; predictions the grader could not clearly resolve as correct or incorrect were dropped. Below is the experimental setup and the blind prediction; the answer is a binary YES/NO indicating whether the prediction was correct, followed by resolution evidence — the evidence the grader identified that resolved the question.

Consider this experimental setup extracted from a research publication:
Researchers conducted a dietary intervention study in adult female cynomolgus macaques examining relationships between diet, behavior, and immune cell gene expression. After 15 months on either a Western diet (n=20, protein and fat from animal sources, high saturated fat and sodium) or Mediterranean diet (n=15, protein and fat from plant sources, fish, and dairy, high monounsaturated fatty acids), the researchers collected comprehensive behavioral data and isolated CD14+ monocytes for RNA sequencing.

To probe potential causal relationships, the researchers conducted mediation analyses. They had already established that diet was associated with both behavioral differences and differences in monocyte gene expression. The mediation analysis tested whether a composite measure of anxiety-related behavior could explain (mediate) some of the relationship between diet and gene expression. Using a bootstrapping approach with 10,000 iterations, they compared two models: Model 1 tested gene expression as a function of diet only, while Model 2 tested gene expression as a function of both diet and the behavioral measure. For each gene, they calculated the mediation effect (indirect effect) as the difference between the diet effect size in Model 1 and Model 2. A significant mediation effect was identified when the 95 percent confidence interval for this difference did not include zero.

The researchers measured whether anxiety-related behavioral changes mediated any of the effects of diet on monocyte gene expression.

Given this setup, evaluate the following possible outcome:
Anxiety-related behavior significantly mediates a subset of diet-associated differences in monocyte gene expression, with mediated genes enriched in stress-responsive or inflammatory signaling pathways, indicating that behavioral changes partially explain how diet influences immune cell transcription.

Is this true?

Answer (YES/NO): YES